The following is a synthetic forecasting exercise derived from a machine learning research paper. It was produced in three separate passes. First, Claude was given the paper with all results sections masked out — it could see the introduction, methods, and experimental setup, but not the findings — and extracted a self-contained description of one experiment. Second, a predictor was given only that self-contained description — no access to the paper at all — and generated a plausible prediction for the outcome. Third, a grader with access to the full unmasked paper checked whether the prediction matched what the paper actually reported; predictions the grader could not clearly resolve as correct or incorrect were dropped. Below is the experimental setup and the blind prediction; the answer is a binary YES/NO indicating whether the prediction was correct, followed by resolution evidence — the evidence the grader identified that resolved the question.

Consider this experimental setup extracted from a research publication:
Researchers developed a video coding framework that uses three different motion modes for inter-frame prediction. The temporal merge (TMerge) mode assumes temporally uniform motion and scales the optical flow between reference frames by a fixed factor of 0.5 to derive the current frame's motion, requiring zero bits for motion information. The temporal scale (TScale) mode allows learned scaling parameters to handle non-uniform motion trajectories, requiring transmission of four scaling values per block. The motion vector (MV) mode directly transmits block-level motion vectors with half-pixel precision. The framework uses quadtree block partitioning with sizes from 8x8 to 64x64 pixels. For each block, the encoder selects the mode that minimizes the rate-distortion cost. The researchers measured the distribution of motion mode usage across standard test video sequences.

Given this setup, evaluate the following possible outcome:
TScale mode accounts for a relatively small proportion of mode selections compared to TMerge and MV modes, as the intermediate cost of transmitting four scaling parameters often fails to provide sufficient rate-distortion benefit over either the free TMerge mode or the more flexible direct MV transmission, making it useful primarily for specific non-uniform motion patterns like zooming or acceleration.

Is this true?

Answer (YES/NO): YES